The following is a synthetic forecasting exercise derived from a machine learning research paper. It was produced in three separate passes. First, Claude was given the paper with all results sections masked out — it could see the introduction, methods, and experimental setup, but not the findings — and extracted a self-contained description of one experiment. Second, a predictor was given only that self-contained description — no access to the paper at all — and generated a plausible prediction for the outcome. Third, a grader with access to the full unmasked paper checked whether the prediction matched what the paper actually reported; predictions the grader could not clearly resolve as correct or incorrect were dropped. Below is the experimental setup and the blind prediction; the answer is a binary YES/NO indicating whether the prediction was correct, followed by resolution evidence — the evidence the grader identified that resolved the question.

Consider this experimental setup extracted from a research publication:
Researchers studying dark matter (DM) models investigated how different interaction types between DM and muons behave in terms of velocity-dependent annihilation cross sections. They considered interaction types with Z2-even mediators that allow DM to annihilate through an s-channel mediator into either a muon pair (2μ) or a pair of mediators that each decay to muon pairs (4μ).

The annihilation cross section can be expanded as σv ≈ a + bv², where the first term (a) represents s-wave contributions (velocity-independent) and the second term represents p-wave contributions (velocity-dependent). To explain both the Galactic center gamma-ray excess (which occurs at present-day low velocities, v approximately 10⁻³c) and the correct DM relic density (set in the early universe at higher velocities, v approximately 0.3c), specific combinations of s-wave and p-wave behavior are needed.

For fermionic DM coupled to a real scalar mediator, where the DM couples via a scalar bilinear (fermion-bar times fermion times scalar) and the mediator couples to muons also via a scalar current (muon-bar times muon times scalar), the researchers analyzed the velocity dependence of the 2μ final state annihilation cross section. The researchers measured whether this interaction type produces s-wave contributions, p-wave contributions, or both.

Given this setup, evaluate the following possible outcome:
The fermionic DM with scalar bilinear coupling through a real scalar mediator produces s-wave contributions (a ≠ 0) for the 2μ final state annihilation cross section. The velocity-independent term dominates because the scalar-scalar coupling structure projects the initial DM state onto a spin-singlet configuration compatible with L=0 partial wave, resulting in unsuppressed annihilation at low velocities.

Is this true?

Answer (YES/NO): NO